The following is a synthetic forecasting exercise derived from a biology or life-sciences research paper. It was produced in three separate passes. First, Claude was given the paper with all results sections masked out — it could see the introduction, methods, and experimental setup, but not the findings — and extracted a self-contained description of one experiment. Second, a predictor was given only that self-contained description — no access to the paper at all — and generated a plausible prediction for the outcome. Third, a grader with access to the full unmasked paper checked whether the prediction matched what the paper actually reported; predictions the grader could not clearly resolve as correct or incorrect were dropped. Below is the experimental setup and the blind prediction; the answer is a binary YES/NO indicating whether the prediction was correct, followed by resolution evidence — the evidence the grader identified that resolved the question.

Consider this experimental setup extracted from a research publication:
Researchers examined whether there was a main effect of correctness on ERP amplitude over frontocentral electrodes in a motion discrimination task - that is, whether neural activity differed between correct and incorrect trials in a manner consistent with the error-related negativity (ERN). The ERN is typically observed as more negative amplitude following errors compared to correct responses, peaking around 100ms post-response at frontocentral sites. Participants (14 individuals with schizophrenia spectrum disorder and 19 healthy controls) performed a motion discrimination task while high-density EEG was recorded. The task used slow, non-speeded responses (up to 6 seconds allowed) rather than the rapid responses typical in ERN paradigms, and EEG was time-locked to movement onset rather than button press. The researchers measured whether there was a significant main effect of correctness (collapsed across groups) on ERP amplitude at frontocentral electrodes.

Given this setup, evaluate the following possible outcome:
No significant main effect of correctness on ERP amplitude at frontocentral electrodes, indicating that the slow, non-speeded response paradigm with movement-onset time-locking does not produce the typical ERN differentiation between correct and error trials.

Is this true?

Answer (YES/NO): NO